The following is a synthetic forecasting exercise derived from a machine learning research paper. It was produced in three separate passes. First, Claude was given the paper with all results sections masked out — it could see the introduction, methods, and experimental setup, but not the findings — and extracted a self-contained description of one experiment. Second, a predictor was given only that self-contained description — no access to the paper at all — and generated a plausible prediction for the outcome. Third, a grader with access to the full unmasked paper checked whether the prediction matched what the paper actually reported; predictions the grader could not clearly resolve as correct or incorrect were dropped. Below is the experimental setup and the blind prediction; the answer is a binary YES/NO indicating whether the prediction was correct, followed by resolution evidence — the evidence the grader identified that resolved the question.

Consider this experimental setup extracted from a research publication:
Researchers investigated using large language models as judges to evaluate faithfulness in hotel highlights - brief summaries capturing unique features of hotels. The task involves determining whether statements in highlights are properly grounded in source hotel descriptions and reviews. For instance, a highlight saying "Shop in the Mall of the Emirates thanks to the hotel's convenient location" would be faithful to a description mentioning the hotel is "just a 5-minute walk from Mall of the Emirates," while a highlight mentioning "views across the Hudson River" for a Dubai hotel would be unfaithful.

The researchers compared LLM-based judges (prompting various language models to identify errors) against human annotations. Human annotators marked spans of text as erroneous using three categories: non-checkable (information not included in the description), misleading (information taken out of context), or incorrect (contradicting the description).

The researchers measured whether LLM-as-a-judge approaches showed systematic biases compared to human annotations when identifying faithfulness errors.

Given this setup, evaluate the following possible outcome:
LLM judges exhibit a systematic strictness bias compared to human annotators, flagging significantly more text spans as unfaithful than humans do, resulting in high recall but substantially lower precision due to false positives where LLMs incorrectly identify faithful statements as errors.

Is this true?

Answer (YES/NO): NO